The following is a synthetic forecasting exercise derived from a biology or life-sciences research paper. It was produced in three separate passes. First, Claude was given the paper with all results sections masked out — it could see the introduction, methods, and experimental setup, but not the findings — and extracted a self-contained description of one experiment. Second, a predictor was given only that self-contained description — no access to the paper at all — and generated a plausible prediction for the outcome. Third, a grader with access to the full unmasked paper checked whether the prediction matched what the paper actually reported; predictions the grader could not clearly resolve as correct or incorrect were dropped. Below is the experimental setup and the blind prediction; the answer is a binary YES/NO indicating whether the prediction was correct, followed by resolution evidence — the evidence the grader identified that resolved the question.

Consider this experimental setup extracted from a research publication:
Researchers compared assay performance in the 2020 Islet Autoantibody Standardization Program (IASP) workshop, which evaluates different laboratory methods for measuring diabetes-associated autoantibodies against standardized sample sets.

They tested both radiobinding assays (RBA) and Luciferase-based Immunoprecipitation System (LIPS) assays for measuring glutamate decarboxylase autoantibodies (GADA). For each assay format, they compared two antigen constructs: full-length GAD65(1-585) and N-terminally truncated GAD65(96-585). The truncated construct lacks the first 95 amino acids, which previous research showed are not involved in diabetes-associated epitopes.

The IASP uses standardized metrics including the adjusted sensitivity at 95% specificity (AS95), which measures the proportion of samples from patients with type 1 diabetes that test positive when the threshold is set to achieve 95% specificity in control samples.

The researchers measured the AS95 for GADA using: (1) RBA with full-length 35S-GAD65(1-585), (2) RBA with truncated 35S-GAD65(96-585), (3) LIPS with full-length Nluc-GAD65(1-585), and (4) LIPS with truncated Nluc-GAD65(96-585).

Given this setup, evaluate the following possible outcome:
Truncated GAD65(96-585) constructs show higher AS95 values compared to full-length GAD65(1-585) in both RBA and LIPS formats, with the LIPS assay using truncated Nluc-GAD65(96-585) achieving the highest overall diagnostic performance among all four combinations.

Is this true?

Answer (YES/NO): YES